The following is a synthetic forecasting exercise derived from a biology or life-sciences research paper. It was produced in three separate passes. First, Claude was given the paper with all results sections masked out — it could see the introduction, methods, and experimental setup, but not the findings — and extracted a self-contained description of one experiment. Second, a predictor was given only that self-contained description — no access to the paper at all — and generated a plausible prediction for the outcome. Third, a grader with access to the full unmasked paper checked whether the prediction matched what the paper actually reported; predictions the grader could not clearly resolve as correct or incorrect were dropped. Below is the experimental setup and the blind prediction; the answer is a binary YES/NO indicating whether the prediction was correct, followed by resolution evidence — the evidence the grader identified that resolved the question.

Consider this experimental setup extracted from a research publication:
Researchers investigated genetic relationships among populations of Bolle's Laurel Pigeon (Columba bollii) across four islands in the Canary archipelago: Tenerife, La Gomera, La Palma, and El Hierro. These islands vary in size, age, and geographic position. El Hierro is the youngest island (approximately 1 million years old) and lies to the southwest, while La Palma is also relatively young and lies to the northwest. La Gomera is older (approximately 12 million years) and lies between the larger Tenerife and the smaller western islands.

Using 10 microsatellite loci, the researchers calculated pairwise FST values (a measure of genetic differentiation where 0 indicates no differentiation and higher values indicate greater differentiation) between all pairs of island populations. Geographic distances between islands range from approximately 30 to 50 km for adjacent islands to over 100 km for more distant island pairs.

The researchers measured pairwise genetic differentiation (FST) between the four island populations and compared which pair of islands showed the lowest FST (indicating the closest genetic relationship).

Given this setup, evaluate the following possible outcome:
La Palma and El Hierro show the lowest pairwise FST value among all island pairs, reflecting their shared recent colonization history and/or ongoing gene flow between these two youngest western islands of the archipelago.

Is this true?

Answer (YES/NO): YES